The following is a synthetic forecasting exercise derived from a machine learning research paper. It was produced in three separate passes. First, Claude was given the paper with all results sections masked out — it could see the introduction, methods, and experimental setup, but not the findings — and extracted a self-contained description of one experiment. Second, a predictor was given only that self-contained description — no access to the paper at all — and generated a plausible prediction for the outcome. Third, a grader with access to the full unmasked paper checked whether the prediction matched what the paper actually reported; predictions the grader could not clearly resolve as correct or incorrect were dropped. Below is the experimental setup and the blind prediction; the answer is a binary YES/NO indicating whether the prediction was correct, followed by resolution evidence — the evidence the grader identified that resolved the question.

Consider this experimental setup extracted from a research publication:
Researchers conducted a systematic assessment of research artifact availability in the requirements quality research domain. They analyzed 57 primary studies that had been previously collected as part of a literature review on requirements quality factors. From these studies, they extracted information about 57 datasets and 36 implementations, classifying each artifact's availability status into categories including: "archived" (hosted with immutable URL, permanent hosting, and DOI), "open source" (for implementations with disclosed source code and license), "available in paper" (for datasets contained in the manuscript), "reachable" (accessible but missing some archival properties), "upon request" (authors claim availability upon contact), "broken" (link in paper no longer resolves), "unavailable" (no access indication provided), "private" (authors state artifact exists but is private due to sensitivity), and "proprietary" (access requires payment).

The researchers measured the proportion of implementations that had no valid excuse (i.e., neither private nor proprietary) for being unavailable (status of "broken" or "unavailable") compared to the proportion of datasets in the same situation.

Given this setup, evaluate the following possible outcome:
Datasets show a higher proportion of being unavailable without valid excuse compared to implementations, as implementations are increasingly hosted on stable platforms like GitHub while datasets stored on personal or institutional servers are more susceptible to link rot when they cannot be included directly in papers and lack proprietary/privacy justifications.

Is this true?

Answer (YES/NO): NO